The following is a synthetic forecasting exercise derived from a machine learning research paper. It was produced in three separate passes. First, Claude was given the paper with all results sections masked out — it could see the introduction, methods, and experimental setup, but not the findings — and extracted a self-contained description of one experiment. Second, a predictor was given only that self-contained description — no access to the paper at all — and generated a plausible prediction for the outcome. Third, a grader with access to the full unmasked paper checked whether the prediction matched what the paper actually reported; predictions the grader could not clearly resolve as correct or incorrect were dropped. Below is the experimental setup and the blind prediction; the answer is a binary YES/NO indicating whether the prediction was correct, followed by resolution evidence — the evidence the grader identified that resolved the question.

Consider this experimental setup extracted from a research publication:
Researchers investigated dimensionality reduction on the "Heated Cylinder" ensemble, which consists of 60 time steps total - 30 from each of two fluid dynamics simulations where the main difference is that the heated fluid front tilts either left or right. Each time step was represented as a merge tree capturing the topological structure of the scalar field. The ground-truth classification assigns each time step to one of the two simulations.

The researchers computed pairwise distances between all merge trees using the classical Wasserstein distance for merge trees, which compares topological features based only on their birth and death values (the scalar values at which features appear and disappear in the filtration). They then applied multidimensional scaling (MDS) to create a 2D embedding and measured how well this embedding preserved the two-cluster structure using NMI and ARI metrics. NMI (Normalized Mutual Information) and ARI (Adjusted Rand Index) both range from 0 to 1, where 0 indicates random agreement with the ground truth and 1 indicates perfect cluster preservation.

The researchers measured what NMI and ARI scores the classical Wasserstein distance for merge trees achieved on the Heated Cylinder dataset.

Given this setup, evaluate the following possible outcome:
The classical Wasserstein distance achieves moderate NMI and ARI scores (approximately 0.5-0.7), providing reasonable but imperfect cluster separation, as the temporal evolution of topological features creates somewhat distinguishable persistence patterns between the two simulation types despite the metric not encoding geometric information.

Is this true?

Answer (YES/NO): NO